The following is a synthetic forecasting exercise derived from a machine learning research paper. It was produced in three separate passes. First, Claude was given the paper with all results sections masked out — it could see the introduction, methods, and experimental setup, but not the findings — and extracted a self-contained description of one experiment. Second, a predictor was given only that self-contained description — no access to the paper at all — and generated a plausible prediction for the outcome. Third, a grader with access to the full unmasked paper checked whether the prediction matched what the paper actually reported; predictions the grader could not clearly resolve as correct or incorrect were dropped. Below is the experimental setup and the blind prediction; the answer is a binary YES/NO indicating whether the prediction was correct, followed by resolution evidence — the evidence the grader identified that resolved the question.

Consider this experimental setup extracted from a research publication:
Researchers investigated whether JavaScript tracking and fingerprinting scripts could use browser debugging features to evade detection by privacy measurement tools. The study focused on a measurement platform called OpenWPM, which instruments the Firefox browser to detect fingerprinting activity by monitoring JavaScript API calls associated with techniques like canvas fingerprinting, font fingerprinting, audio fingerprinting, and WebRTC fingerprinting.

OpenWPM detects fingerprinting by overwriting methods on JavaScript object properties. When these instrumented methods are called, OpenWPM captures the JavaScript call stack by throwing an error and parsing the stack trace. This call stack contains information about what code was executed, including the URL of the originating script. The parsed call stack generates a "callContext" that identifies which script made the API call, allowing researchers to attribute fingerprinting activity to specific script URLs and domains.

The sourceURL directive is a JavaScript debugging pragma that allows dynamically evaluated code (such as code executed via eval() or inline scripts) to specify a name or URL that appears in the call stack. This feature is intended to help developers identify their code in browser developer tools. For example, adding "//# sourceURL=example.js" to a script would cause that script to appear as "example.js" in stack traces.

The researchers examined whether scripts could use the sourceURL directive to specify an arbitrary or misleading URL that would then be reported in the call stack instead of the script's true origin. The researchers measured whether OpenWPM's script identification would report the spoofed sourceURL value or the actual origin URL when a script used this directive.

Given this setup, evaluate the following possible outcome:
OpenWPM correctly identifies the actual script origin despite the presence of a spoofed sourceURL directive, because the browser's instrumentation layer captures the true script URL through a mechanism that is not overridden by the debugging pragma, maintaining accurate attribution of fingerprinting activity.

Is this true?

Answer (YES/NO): NO